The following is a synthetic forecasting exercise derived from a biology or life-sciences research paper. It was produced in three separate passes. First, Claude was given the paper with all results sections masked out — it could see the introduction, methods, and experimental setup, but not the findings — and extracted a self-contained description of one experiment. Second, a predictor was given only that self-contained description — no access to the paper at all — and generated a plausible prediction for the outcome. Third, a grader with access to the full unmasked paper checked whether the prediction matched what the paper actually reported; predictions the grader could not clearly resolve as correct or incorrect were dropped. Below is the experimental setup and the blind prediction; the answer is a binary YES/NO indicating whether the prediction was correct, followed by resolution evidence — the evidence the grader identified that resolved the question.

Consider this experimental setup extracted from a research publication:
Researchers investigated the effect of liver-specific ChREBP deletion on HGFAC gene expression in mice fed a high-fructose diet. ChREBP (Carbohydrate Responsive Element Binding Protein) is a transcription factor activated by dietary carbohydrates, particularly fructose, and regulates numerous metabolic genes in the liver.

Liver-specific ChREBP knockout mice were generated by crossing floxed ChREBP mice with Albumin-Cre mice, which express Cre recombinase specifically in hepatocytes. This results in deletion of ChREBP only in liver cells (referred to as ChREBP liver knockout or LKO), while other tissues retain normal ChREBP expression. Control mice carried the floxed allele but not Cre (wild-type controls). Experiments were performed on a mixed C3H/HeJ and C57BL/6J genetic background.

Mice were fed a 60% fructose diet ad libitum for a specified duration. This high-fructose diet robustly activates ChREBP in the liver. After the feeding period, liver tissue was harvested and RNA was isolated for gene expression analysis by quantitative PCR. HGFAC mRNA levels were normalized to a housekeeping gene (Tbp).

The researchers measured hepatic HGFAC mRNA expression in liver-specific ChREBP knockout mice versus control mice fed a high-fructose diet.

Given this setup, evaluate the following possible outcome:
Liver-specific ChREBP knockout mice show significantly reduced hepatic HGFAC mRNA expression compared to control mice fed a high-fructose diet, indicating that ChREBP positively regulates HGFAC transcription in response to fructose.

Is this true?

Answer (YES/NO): YES